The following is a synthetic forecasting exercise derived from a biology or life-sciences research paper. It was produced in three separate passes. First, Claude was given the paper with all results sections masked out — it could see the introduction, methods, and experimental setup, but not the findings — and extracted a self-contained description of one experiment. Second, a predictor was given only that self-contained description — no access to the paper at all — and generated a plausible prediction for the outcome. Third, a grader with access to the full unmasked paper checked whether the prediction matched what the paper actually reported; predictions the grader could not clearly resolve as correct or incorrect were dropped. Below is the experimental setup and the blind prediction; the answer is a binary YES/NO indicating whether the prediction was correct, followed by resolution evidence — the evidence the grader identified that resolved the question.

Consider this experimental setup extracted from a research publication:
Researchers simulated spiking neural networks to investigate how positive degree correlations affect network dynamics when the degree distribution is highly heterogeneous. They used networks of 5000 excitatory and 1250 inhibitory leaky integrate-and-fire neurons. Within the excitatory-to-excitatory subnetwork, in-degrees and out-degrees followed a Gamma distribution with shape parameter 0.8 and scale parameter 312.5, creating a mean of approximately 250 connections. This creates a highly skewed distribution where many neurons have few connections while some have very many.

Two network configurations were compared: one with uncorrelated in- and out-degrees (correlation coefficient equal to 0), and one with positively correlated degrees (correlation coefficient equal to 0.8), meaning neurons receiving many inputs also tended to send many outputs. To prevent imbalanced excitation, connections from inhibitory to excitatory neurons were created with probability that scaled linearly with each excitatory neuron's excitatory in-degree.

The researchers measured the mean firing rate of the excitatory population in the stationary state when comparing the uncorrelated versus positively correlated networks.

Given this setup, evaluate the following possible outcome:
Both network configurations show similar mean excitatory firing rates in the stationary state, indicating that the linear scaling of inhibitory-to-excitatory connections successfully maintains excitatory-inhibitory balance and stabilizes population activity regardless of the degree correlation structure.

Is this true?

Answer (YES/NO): NO